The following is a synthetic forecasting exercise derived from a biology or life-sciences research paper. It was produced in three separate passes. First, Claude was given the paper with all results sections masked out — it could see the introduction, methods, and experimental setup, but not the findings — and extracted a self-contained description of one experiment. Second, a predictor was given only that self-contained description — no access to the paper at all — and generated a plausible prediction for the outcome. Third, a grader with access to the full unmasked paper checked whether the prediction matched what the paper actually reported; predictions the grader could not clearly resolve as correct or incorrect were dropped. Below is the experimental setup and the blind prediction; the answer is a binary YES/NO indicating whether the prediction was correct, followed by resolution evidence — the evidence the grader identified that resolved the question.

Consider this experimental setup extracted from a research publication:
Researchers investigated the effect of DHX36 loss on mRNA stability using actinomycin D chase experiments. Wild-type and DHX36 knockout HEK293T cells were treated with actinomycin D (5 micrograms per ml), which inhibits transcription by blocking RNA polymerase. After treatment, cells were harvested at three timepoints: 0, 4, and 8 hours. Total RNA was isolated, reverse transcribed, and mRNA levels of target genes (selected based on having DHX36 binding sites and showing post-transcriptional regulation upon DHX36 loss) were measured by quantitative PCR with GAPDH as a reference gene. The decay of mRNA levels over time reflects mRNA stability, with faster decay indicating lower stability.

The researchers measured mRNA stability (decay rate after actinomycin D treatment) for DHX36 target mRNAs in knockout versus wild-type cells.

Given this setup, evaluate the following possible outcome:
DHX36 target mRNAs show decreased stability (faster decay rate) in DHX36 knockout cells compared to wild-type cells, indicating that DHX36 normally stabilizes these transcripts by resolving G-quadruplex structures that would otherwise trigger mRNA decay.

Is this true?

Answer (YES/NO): NO